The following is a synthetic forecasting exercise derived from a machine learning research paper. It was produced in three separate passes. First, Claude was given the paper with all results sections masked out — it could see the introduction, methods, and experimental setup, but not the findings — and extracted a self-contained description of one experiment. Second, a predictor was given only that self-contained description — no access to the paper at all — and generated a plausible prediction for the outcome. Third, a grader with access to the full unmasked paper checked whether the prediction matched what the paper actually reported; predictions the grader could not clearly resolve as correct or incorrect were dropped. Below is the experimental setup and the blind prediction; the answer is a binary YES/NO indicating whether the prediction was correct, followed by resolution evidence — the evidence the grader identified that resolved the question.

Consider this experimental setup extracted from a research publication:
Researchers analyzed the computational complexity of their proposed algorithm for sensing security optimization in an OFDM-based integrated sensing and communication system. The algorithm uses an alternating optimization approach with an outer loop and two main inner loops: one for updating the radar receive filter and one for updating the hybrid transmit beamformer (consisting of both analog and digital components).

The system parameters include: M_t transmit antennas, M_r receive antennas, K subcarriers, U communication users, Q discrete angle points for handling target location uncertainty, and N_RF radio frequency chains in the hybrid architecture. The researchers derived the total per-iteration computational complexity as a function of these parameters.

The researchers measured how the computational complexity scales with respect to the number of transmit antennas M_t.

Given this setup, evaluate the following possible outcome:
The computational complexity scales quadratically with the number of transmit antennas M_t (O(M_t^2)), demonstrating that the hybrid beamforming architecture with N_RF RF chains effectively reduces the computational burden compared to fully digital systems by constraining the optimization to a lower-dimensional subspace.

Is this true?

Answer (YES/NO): NO